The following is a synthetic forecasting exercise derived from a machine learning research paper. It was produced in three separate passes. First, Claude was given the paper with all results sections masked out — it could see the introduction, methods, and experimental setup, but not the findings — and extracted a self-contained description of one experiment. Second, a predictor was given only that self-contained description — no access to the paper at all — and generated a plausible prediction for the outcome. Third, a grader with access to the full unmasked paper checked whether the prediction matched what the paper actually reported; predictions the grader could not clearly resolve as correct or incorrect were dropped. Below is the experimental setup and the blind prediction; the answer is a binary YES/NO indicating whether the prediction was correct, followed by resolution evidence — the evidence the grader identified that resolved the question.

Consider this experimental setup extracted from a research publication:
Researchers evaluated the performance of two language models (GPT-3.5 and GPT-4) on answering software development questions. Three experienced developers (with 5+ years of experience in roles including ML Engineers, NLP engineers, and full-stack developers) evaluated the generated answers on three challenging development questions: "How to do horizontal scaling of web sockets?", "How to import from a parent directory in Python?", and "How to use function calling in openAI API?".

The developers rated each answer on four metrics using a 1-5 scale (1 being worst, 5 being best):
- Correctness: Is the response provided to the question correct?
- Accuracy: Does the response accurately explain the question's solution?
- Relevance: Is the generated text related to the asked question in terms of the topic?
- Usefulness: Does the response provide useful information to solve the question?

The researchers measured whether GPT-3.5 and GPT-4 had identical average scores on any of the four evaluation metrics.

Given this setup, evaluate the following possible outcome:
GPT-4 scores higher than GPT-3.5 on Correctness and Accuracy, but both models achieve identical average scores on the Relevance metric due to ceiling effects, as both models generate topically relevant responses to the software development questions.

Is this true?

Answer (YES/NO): NO